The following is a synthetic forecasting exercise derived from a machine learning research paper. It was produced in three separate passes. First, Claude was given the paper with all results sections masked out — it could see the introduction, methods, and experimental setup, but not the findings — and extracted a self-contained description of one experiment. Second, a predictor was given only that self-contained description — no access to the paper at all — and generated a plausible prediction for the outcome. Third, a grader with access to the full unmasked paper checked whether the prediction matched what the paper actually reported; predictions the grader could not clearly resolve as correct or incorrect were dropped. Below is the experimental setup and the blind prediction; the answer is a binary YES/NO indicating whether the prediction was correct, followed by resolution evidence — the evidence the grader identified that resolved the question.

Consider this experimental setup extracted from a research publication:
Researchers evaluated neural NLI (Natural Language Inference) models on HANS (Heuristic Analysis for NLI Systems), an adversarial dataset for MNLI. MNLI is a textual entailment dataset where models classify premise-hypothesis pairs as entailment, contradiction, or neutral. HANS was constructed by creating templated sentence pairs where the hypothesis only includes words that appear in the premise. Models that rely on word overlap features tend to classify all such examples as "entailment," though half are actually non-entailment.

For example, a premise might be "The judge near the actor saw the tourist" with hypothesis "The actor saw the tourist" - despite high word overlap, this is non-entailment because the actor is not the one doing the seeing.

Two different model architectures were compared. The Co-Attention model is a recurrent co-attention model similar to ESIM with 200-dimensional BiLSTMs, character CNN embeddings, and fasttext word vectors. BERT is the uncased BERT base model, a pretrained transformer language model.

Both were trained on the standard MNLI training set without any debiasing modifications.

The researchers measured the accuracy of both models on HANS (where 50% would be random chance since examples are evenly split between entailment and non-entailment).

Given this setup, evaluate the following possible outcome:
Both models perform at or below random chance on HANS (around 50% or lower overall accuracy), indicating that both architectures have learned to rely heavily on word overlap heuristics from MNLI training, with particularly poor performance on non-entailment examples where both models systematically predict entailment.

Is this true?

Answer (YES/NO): NO